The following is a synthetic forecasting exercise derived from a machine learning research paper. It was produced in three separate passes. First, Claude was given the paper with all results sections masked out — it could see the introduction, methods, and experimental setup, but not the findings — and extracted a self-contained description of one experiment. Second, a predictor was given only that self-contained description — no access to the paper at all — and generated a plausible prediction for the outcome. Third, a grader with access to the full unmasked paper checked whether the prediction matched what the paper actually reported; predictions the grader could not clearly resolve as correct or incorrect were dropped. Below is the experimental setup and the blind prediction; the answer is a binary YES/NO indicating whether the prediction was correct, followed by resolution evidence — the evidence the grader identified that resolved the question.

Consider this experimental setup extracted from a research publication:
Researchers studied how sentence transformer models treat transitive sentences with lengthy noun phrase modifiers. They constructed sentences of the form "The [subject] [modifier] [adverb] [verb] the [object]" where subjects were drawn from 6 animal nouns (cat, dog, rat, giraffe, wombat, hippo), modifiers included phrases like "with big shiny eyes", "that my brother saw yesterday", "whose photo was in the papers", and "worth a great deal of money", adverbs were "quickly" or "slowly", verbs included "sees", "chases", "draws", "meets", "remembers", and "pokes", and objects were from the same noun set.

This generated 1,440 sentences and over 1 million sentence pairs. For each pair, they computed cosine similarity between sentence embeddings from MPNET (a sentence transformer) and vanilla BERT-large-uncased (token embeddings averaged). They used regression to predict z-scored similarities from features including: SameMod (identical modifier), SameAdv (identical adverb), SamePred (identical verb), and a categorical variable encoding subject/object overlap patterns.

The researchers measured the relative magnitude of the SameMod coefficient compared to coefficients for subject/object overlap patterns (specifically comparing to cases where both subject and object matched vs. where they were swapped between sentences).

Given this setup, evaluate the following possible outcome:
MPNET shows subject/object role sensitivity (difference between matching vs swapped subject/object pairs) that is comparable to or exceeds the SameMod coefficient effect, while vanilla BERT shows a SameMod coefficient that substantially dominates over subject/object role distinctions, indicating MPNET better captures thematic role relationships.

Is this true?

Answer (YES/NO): NO